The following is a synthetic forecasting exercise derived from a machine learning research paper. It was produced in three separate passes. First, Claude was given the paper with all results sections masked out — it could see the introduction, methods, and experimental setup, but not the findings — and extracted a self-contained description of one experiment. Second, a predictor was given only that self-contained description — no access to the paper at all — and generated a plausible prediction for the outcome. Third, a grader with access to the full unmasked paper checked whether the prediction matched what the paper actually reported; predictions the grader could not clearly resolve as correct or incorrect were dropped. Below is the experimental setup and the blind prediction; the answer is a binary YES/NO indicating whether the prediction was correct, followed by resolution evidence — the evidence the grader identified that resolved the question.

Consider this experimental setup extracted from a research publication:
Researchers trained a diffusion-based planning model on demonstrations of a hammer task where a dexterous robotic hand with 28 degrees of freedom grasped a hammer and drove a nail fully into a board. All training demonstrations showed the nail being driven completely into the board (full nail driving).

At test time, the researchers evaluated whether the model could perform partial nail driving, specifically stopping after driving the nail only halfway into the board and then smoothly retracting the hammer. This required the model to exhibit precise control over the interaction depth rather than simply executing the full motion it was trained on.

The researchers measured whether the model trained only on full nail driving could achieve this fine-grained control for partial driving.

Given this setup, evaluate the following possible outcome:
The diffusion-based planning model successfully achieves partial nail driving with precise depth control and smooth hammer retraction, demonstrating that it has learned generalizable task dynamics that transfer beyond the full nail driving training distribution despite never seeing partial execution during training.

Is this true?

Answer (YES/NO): NO